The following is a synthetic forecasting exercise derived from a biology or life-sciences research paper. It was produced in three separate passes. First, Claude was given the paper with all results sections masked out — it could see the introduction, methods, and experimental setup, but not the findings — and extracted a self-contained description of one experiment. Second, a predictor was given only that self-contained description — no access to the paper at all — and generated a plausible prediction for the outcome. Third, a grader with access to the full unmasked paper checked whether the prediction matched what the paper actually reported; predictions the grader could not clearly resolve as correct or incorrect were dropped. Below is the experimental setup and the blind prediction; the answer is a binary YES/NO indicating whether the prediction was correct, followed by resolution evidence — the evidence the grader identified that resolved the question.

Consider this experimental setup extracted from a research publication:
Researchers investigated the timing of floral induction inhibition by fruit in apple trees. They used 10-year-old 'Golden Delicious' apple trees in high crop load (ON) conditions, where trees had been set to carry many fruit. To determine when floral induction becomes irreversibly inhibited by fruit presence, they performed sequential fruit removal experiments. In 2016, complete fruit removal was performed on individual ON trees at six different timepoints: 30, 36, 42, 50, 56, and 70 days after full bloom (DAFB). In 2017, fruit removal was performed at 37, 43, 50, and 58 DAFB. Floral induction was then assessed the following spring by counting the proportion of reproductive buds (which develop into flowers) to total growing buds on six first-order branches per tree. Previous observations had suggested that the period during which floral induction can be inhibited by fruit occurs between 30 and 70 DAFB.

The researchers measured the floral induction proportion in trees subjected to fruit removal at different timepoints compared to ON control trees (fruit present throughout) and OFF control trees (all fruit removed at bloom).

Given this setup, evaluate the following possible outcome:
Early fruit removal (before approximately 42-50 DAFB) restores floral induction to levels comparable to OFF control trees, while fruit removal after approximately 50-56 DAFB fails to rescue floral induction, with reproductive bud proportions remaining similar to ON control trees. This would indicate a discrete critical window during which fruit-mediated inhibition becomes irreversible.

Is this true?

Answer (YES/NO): NO